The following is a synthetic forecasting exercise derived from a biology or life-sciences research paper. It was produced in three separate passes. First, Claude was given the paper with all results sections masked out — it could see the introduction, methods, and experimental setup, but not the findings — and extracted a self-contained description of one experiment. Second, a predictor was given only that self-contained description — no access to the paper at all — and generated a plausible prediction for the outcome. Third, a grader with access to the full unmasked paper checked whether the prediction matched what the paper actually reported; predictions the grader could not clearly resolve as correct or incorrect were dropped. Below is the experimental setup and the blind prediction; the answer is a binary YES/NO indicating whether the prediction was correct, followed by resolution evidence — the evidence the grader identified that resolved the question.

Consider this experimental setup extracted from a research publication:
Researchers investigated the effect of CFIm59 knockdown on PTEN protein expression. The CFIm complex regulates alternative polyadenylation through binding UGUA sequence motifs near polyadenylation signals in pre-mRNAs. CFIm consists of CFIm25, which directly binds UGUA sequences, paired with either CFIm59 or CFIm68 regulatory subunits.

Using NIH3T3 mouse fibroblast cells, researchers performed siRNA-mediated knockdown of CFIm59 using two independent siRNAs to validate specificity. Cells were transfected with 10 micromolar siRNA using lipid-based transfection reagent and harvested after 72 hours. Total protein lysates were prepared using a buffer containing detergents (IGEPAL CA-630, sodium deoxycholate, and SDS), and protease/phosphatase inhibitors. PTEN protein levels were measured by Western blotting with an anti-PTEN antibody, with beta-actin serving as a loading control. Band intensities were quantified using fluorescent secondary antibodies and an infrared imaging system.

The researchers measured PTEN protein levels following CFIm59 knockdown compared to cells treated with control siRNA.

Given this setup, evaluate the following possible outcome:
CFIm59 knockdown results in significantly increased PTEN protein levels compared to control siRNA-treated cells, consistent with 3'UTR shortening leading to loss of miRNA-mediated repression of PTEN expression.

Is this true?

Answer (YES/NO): NO